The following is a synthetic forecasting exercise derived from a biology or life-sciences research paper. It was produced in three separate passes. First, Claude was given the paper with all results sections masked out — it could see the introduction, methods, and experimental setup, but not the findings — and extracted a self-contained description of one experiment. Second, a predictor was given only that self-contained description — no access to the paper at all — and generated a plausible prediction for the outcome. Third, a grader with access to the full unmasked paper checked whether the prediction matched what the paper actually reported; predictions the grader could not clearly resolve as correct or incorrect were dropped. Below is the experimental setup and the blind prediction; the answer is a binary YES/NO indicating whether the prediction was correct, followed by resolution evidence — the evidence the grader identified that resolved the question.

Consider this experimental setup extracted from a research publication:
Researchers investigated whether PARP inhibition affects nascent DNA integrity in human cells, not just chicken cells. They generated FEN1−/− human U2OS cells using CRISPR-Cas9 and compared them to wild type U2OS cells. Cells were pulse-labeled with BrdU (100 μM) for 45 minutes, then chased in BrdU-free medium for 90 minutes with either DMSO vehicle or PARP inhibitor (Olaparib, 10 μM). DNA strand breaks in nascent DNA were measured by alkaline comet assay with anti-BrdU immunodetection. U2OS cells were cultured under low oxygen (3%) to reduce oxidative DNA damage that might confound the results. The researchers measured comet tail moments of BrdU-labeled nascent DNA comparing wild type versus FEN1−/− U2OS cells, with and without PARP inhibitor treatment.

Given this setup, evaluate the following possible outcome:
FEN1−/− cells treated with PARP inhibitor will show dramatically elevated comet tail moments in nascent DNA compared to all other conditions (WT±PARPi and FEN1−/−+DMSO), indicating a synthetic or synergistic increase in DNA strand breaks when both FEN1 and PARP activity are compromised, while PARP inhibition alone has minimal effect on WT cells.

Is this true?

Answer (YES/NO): NO